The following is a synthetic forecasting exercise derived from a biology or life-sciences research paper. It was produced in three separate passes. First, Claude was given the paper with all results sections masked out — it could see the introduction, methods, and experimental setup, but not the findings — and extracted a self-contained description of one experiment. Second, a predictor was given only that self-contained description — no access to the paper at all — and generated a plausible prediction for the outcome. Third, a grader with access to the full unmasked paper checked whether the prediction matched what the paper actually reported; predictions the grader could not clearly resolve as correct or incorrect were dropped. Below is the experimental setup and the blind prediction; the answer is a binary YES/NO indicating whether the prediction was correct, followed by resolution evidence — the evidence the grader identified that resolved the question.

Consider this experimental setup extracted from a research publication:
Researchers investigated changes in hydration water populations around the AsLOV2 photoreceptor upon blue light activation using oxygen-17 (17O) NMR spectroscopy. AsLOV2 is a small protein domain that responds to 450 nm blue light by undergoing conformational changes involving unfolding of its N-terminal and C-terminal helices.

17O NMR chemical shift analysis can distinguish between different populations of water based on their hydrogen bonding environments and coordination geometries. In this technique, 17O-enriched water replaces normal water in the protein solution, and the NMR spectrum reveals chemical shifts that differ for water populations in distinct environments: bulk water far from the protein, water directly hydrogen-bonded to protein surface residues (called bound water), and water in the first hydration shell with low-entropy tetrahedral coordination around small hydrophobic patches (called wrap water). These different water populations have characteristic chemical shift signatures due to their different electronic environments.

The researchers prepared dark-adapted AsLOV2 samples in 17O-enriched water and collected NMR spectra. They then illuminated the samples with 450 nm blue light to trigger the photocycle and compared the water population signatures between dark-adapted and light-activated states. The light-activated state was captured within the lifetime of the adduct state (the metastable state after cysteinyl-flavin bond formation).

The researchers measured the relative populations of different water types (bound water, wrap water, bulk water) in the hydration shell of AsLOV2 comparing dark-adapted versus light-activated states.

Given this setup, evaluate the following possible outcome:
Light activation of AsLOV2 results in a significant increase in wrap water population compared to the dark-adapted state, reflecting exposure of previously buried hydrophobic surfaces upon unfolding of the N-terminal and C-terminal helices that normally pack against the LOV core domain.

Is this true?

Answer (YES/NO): NO